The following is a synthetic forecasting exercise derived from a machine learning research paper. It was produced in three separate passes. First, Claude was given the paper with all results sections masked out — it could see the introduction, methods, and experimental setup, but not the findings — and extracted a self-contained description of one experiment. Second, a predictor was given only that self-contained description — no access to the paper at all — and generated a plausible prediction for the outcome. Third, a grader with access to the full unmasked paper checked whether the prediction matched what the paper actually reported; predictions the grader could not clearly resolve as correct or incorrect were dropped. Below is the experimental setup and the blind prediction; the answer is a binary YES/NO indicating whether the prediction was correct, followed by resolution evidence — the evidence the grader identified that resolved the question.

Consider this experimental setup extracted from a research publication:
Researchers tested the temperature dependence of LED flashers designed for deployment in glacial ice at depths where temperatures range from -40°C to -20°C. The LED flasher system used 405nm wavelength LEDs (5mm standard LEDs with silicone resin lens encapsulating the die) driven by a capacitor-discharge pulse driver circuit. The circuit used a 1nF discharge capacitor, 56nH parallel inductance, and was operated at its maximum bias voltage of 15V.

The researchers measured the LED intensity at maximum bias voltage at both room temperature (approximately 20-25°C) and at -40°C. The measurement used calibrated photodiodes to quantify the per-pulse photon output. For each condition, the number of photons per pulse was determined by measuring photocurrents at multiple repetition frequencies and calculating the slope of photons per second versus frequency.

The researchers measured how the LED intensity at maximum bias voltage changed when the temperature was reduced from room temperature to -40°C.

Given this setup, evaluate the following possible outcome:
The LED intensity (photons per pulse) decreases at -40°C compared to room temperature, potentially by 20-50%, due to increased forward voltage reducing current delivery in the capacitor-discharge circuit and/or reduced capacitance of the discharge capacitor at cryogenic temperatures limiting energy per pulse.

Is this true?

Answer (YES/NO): YES